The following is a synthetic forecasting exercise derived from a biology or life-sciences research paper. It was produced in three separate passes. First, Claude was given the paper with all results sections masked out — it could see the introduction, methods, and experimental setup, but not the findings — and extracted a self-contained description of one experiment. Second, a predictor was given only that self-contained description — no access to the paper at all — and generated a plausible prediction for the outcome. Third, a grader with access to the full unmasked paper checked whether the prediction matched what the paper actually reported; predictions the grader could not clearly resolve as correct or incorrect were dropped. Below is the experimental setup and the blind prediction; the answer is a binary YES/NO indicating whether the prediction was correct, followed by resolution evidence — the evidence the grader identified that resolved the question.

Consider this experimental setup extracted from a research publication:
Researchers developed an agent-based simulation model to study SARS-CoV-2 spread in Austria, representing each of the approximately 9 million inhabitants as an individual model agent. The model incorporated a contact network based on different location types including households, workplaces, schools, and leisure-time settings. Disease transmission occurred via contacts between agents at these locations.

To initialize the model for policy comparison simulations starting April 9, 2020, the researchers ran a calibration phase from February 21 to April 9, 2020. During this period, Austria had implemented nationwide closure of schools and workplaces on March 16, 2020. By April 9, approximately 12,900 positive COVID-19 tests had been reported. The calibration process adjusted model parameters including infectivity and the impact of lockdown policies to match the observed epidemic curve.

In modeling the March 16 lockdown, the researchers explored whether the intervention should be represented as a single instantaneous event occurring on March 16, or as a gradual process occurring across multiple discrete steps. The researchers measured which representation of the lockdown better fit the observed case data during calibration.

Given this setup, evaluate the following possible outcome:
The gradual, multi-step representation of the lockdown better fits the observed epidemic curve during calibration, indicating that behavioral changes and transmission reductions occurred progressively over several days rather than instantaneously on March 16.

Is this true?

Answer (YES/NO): YES